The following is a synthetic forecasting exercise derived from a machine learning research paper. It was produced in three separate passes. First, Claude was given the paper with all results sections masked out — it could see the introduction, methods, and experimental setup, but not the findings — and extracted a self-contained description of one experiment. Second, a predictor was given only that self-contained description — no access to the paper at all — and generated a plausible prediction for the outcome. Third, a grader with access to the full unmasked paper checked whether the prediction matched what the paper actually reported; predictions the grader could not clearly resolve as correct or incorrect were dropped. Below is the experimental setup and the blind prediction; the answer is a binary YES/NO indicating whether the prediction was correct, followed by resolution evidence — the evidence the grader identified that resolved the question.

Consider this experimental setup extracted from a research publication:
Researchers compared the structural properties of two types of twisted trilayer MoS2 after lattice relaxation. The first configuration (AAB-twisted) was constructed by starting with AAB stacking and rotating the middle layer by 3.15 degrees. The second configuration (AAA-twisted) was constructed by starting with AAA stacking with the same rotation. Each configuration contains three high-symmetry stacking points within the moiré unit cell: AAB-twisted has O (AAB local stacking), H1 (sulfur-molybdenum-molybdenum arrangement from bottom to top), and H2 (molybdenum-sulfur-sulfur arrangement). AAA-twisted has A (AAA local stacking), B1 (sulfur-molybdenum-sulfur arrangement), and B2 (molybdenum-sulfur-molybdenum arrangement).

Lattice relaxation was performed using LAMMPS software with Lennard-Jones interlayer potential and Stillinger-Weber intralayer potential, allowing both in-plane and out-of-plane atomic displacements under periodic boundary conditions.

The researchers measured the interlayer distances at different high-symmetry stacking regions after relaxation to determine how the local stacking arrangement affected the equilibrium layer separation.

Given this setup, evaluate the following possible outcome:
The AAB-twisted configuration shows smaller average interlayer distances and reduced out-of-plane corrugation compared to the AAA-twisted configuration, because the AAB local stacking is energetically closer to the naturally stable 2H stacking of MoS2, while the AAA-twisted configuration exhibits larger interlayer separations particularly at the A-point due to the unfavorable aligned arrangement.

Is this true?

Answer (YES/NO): NO